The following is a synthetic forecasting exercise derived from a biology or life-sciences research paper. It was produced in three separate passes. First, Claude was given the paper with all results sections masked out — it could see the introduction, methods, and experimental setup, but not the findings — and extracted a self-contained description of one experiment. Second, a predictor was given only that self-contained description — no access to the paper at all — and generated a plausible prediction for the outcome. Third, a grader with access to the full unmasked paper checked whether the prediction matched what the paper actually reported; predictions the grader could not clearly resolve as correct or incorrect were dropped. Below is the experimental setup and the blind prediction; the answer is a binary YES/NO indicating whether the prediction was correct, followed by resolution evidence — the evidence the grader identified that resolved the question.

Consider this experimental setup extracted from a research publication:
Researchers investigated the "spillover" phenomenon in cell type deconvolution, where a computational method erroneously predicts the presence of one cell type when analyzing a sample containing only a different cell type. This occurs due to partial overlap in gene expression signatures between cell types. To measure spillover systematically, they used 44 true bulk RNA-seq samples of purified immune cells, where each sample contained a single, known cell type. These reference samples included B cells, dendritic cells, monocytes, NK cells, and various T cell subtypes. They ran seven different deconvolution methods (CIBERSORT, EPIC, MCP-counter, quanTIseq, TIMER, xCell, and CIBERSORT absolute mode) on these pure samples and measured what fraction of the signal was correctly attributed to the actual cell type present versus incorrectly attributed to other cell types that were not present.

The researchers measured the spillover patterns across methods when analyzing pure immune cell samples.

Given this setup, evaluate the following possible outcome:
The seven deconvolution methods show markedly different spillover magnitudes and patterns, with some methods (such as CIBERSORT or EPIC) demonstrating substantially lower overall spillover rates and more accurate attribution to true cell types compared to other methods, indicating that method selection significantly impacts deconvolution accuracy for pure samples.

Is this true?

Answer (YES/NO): NO